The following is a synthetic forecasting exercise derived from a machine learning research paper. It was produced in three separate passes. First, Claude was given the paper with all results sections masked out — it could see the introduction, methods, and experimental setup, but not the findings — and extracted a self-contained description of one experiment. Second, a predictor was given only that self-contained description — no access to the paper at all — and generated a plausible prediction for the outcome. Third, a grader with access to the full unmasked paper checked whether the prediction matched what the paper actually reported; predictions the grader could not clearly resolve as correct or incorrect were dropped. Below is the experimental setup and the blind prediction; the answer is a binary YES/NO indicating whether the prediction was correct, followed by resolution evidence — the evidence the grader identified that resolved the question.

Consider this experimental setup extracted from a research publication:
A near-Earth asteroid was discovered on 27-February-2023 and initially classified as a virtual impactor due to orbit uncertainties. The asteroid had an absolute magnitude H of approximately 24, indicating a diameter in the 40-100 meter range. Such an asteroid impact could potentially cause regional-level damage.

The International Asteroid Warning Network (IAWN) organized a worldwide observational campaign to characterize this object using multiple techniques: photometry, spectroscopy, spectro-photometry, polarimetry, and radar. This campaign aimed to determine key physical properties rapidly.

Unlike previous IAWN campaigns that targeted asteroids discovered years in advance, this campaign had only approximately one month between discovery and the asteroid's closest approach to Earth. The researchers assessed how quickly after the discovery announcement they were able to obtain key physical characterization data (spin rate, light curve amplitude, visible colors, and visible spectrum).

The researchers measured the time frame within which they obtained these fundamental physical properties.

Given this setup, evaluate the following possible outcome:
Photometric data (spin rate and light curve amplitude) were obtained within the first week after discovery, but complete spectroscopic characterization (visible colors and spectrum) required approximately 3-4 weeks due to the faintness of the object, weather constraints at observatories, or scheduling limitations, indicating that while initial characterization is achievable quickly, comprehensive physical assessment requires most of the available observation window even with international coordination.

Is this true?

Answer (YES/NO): NO